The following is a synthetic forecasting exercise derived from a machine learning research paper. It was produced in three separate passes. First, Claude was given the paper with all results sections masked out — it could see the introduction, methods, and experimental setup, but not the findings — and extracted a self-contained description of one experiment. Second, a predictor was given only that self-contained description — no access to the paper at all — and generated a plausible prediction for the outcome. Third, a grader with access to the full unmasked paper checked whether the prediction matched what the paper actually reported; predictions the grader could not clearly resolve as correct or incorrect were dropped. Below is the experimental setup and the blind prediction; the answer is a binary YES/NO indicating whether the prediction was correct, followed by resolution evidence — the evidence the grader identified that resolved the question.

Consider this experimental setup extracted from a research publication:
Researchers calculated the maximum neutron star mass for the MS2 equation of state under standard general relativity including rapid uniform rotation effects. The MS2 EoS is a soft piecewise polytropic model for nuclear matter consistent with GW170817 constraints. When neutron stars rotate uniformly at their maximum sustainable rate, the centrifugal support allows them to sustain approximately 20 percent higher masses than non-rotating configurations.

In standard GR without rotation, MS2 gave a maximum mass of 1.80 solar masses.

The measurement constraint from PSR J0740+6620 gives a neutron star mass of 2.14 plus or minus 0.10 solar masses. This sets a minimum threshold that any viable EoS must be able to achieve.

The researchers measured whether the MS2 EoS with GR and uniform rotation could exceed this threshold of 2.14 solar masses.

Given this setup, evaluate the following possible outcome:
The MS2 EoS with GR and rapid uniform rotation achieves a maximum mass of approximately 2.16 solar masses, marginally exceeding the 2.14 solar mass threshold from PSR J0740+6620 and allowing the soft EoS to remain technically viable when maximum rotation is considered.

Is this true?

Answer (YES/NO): YES